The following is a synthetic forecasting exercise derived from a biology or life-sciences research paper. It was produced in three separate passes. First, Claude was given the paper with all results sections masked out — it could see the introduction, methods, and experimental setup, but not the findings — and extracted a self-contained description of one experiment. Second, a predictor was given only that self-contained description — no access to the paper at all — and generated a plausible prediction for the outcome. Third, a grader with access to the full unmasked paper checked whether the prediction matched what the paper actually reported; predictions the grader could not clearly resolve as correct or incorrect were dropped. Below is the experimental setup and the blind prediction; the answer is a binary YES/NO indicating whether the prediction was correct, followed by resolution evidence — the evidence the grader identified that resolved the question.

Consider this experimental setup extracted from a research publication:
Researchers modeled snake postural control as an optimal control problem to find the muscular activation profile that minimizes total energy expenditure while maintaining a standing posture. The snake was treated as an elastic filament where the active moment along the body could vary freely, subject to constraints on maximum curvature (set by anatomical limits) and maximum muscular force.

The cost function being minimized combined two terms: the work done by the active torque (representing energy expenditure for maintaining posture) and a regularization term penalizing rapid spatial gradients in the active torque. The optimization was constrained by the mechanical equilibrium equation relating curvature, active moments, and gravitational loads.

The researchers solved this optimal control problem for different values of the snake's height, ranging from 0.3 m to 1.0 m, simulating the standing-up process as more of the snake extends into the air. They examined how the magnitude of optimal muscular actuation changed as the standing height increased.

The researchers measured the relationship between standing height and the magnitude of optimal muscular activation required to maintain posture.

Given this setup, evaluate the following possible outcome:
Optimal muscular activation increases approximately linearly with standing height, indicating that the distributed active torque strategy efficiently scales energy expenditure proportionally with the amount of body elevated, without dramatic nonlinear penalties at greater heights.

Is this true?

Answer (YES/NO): NO